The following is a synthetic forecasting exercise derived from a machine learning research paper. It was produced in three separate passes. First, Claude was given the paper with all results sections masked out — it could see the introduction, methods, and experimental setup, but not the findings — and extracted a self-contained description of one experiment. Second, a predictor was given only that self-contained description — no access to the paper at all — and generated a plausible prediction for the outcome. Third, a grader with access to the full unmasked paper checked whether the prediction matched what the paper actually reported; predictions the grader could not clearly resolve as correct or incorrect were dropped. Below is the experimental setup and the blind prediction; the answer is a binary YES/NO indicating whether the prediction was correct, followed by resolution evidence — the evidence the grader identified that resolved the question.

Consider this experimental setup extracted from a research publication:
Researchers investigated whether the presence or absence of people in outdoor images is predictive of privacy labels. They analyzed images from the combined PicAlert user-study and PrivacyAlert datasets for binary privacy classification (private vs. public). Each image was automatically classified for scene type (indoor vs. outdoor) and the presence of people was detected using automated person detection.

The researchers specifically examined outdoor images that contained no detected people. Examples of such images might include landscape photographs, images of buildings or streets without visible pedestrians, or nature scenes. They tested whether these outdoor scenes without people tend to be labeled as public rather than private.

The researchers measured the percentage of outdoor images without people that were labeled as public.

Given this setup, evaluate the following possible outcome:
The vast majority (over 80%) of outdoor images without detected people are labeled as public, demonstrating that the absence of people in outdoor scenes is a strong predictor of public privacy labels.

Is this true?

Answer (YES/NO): NO